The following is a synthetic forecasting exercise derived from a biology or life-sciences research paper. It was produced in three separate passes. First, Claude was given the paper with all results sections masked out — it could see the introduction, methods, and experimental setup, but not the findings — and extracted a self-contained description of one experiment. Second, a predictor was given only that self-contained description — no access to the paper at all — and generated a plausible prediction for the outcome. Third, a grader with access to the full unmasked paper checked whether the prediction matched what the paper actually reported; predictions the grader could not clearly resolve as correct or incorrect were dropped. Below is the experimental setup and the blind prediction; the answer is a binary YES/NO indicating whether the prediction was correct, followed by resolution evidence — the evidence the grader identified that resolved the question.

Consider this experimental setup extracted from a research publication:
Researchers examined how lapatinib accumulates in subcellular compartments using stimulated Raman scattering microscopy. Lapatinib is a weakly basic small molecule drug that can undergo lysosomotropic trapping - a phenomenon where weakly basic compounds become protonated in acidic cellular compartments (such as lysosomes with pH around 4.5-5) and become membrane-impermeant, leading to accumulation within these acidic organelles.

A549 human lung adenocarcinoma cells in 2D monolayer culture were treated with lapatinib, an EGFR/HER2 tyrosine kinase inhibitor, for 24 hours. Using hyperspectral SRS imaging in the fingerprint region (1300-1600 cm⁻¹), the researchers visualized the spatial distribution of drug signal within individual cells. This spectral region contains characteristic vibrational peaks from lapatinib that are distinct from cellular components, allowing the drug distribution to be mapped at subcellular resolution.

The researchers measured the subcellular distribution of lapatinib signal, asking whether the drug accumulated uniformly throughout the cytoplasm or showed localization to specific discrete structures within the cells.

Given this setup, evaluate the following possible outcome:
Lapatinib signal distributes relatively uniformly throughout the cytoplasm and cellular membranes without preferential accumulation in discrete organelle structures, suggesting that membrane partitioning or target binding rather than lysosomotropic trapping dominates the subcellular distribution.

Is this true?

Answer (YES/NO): NO